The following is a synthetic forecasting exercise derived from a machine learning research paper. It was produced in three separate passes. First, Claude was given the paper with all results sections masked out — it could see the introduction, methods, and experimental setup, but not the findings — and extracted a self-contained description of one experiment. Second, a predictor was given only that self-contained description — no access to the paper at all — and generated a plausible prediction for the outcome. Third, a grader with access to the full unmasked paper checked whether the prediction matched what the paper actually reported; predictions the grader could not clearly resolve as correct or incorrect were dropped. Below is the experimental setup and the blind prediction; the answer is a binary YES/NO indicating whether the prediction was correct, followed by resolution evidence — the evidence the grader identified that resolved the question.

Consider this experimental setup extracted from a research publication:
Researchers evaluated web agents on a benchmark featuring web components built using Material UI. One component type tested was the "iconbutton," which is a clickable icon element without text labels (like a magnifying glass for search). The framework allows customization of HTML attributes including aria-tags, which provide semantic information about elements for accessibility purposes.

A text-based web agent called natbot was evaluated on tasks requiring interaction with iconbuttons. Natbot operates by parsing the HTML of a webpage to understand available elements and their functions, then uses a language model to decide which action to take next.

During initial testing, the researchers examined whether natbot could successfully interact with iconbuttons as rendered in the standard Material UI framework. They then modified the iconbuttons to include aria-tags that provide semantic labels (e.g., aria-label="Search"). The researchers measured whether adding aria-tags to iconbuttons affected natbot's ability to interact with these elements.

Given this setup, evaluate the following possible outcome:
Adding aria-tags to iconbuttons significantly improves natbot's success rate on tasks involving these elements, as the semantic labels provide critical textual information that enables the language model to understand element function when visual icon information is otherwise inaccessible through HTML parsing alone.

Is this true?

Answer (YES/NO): YES